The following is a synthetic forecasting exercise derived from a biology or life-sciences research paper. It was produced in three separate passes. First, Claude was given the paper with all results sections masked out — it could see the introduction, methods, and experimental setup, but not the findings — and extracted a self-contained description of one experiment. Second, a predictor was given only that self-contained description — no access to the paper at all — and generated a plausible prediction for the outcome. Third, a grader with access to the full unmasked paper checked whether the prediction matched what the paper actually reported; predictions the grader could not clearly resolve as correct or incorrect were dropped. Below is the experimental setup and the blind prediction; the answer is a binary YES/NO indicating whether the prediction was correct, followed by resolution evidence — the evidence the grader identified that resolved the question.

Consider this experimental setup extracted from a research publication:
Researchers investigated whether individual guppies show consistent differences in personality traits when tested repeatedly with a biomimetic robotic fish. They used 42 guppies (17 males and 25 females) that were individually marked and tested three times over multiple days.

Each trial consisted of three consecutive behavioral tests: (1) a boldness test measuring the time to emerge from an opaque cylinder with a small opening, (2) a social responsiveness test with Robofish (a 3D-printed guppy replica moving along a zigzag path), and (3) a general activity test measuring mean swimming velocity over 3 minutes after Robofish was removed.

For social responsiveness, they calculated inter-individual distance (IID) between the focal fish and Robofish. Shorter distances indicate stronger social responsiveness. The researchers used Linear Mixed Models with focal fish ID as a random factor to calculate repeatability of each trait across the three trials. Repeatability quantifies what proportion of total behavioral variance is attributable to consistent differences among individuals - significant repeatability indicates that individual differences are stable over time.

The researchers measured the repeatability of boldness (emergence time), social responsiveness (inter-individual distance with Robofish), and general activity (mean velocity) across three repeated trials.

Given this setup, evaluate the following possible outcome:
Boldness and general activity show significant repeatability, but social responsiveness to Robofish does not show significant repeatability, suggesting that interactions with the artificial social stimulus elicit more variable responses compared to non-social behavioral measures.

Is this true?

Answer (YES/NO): NO